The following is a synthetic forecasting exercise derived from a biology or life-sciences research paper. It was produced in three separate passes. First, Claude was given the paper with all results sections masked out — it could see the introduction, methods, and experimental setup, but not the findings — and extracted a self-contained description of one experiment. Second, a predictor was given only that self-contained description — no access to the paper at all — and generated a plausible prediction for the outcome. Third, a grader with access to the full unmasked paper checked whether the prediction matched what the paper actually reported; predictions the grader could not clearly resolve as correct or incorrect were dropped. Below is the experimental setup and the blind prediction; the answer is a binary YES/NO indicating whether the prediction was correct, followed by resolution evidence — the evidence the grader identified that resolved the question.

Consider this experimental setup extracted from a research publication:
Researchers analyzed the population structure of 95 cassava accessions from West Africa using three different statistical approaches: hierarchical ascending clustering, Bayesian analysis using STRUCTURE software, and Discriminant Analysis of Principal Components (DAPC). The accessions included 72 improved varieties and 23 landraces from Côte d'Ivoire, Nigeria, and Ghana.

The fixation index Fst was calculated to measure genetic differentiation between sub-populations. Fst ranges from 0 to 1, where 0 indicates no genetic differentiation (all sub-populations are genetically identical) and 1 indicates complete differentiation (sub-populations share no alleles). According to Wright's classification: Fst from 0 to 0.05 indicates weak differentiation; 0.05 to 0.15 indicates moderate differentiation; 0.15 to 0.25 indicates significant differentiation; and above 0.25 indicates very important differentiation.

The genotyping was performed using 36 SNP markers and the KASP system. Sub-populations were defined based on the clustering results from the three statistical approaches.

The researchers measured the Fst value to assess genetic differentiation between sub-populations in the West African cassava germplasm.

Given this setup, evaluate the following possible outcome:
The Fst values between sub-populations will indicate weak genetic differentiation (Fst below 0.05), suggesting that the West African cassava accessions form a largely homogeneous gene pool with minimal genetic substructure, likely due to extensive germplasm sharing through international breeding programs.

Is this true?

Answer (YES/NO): NO